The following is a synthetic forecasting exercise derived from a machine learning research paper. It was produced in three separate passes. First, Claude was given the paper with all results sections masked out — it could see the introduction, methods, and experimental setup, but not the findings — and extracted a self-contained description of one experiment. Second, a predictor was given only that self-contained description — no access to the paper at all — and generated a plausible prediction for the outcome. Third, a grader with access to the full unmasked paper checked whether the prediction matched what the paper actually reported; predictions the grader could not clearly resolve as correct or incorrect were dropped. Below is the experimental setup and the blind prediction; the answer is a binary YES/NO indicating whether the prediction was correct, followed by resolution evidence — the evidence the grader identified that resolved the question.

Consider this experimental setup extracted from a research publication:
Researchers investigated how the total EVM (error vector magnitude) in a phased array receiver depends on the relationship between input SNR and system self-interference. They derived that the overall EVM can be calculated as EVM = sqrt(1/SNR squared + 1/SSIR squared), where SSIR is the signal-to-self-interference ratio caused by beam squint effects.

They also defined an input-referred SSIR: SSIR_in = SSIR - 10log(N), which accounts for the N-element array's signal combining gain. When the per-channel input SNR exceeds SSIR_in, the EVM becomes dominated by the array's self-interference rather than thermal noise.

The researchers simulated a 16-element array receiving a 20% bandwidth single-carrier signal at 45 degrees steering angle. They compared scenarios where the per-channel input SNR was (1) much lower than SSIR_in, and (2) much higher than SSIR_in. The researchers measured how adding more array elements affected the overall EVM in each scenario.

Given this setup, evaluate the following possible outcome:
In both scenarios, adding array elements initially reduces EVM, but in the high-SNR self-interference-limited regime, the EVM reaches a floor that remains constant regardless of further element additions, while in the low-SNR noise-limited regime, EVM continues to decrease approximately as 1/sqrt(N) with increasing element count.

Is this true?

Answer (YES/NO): NO